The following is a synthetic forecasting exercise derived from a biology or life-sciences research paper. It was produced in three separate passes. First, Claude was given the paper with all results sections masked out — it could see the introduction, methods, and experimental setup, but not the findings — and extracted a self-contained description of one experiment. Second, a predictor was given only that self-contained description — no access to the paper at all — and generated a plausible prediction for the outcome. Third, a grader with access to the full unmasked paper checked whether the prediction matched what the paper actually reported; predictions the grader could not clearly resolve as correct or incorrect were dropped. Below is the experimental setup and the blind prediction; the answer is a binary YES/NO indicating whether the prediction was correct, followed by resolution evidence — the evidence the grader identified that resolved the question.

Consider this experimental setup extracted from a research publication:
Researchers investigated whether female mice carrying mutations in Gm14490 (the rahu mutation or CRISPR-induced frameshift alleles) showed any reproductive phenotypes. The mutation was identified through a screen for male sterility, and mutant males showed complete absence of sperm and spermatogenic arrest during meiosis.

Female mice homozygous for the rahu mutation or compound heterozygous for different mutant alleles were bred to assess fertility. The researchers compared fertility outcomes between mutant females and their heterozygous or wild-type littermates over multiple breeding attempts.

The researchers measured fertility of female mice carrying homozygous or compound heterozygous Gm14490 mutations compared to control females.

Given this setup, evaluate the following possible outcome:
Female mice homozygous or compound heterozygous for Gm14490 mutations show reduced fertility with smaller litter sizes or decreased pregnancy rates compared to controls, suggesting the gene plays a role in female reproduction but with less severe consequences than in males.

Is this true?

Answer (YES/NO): NO